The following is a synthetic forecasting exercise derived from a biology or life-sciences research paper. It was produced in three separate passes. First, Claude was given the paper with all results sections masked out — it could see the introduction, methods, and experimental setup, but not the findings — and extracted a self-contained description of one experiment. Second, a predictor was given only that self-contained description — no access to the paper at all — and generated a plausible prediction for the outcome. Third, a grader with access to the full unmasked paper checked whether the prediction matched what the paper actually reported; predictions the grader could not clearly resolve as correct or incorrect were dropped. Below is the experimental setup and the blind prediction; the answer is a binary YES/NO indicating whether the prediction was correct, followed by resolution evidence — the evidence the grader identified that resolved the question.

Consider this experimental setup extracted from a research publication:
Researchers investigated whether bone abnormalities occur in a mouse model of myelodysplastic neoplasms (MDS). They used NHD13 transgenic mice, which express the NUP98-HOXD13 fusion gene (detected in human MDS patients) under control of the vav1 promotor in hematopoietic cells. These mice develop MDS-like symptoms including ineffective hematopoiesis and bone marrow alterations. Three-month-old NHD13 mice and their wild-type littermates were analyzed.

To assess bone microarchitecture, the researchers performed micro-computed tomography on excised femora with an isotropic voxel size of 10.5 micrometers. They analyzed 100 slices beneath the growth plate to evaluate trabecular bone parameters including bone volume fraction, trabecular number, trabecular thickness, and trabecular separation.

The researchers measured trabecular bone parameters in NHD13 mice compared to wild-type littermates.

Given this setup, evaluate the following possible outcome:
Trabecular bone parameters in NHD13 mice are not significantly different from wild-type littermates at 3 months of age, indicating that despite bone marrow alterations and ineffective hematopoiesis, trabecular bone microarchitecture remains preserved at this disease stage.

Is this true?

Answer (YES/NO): NO